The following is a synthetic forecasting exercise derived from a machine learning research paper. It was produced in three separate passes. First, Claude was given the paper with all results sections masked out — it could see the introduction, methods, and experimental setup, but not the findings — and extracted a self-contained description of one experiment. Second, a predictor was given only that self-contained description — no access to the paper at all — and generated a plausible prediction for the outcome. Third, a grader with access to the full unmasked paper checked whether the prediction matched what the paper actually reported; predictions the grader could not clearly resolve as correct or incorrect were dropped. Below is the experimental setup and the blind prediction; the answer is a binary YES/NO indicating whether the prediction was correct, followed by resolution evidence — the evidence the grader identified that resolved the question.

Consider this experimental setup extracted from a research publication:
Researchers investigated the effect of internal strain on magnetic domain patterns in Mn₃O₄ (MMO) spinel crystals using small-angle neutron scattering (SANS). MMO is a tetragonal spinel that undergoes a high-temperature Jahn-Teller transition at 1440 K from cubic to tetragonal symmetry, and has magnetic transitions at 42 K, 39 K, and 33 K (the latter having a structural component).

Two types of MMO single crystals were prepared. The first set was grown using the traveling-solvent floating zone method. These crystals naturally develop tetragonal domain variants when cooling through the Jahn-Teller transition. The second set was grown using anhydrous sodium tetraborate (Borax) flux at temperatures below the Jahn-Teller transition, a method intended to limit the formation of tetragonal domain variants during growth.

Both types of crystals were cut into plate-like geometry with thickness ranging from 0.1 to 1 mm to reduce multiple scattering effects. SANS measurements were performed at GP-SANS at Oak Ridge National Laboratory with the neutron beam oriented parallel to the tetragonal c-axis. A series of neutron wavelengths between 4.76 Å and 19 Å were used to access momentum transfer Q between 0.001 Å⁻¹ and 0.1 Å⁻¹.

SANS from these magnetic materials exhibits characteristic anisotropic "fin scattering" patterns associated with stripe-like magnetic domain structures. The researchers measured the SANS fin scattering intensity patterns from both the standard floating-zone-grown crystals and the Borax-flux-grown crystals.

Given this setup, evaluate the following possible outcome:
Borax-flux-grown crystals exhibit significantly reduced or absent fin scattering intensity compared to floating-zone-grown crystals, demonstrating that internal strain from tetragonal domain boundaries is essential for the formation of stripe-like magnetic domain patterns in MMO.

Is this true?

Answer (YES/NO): YES